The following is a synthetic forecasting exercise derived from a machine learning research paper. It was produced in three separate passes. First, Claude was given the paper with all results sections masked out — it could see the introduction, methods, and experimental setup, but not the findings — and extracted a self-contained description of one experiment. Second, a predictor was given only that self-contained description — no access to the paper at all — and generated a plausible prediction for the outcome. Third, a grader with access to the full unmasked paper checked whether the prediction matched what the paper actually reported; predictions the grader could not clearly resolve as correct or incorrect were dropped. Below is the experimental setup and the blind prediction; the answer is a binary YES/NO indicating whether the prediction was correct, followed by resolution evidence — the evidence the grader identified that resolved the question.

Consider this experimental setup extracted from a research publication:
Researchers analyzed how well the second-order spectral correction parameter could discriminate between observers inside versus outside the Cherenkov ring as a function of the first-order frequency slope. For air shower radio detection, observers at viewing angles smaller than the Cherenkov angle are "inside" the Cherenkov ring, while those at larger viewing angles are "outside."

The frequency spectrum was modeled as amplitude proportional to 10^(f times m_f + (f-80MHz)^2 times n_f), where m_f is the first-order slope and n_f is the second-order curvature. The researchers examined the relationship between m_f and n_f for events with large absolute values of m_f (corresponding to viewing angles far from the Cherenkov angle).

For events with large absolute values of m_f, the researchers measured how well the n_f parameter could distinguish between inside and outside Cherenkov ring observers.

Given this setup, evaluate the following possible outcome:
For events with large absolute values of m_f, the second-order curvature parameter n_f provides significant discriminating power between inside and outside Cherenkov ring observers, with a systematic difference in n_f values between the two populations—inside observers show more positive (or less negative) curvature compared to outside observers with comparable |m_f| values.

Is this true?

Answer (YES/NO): NO